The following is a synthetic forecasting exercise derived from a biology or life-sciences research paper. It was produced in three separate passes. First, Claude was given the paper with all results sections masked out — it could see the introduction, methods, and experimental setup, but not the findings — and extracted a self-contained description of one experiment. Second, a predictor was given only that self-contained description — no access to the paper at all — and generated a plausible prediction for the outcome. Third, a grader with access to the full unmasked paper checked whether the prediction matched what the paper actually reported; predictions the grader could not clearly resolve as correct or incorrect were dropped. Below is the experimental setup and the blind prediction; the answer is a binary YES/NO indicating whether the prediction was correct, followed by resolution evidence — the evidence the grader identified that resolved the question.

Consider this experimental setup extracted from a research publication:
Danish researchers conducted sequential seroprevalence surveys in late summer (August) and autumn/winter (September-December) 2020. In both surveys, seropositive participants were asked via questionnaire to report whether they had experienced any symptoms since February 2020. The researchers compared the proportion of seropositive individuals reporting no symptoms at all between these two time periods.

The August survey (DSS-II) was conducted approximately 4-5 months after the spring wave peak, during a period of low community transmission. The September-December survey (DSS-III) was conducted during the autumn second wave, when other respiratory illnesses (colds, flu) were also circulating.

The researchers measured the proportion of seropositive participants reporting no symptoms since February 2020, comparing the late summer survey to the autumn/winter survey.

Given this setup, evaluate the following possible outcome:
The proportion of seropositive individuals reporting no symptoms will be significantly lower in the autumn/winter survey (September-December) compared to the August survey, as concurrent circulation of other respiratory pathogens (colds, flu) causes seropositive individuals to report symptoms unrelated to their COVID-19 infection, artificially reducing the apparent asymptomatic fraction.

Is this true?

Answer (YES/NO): YES